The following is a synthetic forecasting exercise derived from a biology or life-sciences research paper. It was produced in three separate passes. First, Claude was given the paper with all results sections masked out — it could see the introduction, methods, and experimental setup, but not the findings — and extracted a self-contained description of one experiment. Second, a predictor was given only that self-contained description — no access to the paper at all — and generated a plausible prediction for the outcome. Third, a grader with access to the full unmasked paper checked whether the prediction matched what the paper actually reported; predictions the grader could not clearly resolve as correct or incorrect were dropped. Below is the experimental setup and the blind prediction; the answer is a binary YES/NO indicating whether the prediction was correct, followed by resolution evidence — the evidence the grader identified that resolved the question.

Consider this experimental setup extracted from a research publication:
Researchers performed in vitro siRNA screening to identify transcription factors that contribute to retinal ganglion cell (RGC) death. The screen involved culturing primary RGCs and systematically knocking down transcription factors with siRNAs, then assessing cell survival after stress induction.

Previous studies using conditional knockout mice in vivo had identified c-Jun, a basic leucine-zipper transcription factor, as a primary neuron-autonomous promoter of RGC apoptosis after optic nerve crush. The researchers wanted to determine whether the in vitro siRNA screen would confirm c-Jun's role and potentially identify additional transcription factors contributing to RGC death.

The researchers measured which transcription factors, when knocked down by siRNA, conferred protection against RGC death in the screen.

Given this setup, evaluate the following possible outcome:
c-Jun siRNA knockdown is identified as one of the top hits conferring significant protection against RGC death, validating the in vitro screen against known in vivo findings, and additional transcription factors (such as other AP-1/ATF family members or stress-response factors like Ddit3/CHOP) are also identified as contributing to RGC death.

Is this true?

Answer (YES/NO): YES